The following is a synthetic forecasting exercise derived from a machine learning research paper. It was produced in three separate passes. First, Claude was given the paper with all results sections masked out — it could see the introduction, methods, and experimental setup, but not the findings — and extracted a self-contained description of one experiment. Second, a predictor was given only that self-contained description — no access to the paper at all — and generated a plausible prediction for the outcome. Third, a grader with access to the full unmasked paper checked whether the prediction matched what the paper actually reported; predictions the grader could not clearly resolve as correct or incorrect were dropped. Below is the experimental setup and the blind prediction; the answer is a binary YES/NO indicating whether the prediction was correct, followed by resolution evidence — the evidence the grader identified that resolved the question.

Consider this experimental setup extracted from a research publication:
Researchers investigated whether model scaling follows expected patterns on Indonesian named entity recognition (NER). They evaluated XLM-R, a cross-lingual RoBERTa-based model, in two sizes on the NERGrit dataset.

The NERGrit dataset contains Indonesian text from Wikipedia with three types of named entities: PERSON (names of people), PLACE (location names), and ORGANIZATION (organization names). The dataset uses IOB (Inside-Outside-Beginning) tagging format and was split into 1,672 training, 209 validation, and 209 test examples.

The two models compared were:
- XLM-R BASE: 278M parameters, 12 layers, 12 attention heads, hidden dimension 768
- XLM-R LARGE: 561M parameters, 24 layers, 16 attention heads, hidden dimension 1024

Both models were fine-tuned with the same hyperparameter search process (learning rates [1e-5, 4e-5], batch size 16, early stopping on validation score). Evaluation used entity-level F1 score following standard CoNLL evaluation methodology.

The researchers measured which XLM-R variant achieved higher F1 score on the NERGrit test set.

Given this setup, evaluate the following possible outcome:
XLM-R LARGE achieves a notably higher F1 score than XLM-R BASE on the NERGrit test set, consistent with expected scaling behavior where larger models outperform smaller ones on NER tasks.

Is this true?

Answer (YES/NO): NO